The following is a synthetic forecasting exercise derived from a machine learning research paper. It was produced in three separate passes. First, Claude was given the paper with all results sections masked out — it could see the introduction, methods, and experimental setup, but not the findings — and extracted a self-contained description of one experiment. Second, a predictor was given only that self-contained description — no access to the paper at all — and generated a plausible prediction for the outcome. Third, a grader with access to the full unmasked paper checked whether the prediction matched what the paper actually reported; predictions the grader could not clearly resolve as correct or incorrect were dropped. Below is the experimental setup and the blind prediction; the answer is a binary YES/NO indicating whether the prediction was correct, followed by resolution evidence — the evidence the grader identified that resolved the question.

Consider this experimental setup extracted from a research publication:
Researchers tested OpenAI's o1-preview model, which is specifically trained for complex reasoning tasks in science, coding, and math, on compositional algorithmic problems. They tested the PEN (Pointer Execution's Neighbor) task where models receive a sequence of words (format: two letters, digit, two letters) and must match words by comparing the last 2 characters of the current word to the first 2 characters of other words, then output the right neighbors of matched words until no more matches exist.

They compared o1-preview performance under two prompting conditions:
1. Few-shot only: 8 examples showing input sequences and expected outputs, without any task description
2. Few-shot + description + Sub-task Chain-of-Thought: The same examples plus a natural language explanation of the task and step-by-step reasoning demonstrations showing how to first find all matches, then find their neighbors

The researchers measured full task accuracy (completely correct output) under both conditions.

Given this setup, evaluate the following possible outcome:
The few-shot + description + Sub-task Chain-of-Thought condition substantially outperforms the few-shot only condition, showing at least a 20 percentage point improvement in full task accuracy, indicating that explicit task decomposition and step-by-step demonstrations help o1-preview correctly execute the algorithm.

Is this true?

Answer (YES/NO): YES